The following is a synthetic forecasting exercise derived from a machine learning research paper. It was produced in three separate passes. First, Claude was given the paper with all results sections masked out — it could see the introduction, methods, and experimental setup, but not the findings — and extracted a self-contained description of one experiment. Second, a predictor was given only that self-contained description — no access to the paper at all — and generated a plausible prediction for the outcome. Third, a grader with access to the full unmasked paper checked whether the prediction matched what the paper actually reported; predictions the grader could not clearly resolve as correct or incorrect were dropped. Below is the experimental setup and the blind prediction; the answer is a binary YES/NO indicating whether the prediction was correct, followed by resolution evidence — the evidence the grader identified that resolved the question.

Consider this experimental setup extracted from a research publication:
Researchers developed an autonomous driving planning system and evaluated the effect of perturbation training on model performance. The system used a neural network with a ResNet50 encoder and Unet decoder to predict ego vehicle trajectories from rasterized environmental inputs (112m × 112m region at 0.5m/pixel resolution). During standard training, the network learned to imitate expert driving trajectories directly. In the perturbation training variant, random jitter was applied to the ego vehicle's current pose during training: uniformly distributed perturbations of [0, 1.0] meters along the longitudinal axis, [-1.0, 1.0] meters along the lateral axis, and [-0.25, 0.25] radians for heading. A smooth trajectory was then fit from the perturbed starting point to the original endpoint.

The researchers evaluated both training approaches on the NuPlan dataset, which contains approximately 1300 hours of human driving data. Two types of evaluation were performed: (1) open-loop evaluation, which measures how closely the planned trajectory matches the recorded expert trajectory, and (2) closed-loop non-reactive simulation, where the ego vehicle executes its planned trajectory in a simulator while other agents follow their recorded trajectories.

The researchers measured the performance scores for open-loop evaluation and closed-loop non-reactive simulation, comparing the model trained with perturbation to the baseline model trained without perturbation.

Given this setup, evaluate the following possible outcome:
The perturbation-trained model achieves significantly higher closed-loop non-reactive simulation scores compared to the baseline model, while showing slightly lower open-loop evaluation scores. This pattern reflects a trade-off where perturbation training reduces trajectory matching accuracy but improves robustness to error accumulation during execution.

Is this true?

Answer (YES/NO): NO